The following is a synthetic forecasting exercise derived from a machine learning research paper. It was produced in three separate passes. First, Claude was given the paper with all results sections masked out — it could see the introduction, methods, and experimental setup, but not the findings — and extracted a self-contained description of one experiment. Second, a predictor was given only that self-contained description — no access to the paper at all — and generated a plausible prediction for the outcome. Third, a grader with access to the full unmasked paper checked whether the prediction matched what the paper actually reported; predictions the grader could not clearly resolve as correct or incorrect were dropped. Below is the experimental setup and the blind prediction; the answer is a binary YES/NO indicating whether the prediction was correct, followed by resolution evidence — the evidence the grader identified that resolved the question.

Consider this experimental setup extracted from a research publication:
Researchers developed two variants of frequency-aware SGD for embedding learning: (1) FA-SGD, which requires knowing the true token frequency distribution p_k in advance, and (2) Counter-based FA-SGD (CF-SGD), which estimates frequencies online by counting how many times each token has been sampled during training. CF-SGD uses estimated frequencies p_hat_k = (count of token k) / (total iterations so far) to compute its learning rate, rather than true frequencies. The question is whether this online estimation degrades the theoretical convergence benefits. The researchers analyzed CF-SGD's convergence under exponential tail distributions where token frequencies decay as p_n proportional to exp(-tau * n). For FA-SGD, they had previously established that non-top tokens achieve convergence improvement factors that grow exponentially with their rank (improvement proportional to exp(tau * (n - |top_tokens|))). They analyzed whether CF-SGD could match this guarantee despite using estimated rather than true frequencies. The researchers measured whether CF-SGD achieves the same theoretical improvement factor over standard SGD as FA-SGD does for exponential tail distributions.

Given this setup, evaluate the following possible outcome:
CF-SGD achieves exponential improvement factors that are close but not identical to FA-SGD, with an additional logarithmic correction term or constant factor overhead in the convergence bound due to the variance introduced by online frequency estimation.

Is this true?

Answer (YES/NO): NO